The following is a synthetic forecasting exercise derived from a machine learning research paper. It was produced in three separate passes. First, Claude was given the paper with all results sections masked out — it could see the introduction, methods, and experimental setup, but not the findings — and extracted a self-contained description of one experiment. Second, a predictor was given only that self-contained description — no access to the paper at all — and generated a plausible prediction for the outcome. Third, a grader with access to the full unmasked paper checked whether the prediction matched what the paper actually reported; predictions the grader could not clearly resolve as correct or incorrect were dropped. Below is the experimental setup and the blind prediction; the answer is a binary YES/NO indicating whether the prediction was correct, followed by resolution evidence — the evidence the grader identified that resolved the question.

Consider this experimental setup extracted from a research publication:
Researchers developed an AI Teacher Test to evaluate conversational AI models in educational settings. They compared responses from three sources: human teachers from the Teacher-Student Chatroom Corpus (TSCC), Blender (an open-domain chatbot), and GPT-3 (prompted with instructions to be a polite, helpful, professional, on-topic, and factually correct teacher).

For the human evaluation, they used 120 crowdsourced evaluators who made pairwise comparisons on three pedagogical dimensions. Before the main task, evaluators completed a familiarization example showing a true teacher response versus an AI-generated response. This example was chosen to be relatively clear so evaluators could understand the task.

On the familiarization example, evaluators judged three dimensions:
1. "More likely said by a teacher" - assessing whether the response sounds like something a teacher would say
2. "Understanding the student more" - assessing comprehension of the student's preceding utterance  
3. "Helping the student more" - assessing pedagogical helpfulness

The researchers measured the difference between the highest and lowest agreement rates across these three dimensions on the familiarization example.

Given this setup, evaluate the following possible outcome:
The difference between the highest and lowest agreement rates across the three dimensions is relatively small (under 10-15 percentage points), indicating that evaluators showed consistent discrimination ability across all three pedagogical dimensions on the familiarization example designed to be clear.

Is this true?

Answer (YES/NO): YES